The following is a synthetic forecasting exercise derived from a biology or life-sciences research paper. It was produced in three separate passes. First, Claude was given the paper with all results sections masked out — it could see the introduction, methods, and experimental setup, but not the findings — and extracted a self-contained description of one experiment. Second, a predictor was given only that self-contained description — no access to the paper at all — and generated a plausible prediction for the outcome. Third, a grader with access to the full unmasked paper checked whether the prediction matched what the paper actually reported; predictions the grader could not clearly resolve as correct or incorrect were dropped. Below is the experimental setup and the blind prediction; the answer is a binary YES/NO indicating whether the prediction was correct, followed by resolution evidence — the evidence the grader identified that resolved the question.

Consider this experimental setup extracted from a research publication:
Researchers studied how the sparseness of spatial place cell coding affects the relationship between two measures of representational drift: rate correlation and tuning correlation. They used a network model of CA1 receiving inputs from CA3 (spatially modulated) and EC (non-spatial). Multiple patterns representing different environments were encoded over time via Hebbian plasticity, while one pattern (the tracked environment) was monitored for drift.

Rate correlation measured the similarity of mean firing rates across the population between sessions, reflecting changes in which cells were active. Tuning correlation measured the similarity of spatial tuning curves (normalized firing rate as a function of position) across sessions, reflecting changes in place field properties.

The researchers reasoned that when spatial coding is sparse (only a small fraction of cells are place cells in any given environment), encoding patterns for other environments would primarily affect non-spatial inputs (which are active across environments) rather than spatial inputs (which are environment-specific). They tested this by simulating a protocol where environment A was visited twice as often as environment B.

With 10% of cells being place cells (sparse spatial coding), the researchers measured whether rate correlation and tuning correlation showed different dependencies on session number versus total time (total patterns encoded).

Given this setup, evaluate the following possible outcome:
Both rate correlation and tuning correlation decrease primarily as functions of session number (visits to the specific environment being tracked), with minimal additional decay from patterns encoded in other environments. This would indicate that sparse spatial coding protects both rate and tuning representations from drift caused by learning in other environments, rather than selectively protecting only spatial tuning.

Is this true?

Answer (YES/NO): NO